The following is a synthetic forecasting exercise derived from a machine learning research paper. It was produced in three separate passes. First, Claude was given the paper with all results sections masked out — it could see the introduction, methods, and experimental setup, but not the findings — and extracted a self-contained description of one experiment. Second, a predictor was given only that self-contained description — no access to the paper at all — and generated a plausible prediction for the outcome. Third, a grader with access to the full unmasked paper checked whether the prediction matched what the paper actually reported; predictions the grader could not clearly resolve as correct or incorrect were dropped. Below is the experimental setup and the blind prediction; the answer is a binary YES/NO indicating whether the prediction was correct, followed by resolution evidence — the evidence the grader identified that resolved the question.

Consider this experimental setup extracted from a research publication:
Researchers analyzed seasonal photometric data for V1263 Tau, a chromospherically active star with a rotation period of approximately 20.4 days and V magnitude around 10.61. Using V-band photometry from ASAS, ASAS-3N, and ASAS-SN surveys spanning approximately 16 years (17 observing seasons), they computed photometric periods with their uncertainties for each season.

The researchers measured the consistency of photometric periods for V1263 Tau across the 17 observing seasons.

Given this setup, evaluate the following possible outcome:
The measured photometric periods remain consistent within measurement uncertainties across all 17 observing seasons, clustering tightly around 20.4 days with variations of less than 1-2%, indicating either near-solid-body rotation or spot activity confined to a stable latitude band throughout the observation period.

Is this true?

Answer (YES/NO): NO